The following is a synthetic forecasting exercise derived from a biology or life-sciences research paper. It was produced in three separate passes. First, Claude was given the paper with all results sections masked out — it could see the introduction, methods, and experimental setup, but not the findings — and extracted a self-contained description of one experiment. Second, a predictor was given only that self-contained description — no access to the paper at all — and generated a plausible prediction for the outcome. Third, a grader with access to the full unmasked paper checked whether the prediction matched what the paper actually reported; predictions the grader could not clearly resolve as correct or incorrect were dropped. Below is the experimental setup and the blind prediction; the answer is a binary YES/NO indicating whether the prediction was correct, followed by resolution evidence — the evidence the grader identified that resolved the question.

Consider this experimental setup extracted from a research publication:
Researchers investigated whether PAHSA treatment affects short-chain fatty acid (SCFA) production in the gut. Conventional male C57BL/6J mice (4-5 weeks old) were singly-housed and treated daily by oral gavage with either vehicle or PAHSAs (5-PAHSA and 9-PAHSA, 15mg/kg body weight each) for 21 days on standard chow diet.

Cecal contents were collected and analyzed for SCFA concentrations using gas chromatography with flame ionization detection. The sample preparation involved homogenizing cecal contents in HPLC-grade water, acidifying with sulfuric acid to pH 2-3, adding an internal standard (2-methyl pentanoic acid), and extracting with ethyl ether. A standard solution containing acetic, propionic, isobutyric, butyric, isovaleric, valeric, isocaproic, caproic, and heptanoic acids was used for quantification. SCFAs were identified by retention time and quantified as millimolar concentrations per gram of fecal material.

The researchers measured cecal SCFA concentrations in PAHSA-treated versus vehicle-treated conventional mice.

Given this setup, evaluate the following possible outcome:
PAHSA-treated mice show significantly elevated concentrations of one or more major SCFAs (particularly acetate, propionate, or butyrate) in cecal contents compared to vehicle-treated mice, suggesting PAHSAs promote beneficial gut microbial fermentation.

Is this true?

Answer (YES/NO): NO